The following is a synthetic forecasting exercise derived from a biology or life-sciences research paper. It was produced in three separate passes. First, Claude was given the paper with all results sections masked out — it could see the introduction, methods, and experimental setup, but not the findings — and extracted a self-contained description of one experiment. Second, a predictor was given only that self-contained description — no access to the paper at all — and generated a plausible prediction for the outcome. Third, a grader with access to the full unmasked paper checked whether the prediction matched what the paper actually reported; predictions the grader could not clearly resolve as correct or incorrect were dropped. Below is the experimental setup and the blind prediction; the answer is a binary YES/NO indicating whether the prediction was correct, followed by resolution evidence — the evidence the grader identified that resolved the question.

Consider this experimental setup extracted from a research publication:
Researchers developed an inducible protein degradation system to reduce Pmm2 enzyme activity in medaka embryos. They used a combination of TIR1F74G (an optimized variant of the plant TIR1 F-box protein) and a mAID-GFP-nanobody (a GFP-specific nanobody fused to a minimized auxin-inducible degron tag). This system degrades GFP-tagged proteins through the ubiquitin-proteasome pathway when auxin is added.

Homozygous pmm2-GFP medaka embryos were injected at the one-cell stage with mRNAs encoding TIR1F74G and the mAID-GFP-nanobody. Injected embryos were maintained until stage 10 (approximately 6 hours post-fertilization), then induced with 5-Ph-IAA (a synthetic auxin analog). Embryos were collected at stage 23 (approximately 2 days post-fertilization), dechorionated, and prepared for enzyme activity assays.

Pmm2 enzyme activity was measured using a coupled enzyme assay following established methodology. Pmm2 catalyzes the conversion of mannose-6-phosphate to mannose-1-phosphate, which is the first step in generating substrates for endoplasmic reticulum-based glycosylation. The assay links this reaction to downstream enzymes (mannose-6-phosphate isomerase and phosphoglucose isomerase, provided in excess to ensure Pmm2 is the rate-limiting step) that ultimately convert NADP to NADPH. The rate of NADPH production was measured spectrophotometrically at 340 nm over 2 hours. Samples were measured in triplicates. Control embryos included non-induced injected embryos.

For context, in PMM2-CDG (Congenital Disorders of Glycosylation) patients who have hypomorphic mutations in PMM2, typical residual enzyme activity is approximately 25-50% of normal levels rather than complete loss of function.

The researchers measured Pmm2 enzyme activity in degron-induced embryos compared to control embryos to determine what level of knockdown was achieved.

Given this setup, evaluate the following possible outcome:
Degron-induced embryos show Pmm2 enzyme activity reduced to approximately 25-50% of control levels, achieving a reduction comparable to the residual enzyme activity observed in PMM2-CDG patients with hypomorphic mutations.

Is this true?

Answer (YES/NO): YES